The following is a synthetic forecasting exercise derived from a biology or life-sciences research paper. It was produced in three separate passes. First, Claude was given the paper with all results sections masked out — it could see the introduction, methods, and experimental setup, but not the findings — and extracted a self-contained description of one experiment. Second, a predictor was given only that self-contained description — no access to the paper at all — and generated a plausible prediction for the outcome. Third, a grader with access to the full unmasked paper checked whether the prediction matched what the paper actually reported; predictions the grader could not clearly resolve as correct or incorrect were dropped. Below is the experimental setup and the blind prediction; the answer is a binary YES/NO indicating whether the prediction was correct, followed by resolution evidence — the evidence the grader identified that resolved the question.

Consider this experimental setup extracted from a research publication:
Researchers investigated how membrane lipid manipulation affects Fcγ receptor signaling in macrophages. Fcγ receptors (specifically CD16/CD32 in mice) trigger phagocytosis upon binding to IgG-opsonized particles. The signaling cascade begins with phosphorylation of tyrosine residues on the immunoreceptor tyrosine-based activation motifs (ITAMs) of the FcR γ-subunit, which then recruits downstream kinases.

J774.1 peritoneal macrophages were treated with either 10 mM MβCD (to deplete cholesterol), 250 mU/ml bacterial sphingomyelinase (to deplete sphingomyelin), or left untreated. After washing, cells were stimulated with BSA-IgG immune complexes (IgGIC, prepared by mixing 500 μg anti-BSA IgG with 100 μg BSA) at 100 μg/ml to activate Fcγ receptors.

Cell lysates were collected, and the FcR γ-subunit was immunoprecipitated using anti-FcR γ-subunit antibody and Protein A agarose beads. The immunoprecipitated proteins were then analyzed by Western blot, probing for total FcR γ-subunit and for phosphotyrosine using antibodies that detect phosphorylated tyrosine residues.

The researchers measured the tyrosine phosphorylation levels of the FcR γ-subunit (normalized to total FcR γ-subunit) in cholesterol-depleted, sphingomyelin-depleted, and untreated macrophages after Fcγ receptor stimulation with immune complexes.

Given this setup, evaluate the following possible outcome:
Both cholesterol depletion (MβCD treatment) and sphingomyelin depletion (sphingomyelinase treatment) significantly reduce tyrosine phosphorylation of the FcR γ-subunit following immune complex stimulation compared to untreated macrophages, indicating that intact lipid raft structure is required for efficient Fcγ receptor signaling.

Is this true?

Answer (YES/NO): YES